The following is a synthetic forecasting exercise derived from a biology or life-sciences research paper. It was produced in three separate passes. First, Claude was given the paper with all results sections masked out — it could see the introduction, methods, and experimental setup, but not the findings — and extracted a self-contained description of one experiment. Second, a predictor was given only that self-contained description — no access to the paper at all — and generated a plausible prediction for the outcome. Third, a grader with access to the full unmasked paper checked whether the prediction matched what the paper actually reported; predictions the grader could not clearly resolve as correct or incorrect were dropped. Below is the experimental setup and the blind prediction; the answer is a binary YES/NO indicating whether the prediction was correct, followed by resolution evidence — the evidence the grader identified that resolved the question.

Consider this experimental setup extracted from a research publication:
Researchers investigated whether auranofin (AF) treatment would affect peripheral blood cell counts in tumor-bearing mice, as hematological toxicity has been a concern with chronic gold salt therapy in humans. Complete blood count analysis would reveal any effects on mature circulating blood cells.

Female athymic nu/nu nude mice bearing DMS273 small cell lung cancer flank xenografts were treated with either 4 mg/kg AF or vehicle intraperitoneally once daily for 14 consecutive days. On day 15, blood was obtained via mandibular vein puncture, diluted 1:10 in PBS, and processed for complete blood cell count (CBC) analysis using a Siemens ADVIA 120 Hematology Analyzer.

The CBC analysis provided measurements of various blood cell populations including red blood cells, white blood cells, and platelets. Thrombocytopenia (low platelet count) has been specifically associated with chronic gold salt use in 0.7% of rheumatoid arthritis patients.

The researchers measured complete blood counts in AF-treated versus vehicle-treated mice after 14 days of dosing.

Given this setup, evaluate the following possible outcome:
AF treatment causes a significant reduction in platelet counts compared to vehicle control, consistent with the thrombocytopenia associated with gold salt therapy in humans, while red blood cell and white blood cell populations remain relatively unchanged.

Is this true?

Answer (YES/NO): NO